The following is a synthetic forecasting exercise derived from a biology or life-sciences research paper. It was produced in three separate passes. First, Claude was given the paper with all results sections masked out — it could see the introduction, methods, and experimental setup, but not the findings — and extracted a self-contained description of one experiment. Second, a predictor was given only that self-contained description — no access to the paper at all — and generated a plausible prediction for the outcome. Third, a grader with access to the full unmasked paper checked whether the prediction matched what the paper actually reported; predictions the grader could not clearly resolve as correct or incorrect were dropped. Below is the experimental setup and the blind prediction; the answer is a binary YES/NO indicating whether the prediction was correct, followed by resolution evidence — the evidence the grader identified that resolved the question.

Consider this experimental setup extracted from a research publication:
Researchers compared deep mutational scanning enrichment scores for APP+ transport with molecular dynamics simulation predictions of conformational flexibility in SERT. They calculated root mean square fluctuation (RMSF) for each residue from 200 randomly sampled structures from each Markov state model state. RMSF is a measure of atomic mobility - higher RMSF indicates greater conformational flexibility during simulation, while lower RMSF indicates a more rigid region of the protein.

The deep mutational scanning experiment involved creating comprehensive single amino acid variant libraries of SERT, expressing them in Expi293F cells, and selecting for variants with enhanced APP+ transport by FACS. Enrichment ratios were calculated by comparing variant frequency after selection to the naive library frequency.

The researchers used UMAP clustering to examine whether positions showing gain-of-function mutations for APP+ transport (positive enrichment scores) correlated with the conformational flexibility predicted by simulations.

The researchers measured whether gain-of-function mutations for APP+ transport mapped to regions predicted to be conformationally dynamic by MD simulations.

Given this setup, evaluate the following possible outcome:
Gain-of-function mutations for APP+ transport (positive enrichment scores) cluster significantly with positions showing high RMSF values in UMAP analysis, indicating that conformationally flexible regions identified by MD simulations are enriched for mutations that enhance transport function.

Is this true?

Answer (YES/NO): YES